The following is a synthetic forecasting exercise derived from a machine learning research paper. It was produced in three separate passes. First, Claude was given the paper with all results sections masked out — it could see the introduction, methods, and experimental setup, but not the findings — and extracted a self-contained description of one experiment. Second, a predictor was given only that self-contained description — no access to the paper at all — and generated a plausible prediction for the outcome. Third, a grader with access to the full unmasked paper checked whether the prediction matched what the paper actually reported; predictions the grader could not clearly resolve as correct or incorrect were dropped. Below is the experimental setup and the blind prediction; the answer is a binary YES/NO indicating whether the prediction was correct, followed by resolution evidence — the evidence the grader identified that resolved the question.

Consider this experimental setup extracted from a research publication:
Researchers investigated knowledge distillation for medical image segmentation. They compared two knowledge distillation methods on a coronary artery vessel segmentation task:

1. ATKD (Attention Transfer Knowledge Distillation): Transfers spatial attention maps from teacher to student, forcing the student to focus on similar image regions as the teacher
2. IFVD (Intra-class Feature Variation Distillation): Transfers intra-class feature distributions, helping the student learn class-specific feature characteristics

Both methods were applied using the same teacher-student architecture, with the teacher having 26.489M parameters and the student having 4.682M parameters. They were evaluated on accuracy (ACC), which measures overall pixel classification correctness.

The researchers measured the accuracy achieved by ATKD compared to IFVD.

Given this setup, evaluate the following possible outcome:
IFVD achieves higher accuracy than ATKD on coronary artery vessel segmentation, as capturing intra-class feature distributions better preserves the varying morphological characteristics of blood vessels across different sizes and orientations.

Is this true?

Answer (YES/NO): YES